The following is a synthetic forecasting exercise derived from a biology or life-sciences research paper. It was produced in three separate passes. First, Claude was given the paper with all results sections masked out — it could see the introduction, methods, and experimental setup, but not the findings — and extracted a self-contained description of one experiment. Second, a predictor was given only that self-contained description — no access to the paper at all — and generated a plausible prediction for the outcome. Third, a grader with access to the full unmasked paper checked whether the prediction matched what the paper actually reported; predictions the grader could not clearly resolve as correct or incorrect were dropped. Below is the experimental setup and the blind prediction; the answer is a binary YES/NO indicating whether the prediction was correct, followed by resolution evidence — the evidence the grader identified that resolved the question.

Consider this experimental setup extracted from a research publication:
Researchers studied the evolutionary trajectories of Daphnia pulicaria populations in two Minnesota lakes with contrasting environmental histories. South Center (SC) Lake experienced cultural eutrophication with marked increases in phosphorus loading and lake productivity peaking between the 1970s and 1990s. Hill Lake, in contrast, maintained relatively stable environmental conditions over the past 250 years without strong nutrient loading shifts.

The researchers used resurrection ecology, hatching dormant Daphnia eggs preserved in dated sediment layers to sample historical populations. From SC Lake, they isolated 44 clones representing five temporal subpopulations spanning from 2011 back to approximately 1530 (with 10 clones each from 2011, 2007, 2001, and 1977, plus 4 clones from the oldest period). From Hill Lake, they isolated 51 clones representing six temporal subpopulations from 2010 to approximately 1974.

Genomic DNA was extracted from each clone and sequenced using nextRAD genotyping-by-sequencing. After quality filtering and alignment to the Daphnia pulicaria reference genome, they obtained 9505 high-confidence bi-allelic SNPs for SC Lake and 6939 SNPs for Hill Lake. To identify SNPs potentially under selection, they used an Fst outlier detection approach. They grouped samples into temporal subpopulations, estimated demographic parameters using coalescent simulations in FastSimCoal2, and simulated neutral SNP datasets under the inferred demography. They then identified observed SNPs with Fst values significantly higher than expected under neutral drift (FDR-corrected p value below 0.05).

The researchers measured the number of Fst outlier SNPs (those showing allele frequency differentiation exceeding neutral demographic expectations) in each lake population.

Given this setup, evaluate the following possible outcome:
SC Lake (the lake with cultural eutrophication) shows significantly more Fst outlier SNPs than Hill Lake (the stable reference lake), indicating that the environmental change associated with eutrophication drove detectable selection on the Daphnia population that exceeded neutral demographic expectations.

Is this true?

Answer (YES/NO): YES